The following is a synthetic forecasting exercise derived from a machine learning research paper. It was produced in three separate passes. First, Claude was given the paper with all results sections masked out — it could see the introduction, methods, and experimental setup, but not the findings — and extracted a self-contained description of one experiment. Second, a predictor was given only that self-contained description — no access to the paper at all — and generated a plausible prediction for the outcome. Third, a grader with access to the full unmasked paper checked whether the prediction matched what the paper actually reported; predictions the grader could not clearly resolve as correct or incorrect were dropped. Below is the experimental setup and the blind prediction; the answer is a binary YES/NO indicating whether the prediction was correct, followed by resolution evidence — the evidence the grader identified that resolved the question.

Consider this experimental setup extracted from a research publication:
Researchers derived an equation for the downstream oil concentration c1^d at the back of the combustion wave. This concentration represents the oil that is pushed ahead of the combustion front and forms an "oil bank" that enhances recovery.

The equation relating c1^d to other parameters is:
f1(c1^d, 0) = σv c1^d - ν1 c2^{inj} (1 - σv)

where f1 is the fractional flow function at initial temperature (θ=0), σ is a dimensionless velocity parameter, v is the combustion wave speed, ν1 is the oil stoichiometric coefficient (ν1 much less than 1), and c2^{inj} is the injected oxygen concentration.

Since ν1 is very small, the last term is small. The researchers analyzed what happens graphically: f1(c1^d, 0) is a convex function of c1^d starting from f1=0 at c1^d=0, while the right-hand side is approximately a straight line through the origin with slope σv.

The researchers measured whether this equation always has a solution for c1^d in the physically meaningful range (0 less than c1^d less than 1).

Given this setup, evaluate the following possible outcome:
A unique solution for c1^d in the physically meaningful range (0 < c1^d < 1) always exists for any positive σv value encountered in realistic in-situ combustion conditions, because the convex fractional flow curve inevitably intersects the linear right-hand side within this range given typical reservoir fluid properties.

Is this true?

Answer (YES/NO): NO